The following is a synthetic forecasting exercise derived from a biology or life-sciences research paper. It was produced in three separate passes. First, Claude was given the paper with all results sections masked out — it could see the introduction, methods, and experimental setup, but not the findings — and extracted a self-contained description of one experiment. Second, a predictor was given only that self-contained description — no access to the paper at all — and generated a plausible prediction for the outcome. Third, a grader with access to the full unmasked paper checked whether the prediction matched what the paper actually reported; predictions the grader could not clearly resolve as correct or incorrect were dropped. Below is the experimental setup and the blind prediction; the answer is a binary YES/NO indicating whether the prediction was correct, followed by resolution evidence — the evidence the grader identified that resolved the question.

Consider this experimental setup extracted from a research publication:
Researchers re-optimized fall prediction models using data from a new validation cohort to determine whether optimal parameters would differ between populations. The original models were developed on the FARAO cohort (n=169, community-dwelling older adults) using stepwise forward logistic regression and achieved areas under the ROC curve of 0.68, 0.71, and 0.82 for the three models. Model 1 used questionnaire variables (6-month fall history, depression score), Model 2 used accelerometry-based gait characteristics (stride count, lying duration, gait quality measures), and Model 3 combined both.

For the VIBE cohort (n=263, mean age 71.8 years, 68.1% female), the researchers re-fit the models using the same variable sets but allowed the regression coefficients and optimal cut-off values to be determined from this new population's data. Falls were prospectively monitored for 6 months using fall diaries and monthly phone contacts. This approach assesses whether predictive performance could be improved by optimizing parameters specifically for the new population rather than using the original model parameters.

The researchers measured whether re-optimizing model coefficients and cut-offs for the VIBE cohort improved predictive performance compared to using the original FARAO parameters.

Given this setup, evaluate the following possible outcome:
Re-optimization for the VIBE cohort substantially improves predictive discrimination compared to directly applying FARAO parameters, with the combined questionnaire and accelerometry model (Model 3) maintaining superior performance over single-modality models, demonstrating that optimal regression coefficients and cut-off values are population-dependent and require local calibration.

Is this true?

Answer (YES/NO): NO